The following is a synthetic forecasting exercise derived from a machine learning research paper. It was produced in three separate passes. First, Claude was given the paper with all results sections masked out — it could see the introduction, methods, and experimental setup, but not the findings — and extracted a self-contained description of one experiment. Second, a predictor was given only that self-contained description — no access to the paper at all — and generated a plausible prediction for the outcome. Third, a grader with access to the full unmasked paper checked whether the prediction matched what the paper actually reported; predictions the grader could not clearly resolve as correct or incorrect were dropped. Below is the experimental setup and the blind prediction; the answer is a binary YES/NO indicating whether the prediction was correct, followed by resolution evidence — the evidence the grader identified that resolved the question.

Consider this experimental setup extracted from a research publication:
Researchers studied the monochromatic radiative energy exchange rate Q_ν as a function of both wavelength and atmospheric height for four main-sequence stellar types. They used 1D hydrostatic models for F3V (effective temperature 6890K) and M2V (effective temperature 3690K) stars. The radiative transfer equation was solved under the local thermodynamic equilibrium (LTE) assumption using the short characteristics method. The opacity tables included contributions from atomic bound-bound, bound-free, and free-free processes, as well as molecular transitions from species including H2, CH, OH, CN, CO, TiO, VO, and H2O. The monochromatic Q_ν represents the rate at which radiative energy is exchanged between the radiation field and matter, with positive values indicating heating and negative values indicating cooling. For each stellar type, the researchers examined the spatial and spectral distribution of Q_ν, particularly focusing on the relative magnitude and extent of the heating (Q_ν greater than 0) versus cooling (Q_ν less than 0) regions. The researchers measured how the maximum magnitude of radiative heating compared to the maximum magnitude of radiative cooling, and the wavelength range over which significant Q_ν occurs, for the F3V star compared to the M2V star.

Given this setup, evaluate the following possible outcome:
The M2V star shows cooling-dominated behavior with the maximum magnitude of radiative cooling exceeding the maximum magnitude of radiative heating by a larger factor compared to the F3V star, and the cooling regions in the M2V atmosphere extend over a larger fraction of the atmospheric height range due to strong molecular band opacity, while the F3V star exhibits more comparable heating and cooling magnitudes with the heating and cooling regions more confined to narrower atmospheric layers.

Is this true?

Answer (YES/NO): NO